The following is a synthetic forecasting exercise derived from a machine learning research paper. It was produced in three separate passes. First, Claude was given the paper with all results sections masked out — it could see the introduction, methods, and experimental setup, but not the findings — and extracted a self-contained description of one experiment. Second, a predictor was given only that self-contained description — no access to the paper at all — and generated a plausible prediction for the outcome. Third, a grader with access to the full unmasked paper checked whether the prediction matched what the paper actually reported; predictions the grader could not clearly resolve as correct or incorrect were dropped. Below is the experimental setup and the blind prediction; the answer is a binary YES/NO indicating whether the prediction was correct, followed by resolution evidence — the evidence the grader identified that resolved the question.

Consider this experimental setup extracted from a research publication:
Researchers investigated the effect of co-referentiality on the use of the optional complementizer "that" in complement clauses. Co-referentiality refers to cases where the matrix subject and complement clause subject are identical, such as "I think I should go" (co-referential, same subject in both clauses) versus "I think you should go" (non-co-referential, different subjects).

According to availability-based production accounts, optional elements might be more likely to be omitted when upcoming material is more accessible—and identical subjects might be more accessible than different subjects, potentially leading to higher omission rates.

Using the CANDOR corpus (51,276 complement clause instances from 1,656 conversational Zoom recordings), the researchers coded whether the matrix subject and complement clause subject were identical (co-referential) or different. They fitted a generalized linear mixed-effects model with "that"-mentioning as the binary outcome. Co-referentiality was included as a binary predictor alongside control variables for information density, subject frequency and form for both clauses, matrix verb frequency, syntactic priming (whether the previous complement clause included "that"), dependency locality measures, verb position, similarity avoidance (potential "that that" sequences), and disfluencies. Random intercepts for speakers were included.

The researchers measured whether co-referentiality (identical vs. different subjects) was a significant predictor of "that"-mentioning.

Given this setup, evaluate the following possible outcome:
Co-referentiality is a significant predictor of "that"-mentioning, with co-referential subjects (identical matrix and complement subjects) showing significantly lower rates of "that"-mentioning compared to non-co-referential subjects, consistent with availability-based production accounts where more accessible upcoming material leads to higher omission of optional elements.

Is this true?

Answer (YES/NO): NO